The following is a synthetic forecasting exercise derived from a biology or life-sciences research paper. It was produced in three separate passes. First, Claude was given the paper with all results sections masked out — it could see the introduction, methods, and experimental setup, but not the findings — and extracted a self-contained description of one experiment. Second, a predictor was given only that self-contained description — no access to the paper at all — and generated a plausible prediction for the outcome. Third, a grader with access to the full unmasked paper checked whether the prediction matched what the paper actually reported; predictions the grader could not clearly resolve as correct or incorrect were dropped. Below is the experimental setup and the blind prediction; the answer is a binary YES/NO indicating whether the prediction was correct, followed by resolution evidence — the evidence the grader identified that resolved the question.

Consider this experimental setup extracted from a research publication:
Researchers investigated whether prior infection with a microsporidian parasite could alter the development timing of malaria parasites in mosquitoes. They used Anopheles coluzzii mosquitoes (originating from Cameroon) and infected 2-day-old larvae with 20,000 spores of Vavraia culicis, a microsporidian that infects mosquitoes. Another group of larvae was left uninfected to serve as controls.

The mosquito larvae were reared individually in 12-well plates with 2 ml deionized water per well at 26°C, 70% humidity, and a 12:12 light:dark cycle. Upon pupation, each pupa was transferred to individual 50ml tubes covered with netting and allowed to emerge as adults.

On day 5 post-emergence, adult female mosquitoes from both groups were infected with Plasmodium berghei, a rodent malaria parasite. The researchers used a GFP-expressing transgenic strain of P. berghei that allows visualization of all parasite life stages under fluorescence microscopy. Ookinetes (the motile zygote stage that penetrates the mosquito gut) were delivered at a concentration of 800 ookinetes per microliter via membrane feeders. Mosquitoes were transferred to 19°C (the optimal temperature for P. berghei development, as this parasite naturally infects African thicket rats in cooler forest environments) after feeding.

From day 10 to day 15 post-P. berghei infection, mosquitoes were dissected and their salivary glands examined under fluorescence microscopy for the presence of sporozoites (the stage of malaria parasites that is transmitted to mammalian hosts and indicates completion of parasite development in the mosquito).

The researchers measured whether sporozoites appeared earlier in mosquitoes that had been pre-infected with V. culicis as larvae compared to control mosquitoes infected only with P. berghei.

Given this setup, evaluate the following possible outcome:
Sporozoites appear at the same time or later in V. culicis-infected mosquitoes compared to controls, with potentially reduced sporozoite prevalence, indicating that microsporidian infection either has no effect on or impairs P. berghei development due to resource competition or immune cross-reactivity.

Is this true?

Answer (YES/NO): NO